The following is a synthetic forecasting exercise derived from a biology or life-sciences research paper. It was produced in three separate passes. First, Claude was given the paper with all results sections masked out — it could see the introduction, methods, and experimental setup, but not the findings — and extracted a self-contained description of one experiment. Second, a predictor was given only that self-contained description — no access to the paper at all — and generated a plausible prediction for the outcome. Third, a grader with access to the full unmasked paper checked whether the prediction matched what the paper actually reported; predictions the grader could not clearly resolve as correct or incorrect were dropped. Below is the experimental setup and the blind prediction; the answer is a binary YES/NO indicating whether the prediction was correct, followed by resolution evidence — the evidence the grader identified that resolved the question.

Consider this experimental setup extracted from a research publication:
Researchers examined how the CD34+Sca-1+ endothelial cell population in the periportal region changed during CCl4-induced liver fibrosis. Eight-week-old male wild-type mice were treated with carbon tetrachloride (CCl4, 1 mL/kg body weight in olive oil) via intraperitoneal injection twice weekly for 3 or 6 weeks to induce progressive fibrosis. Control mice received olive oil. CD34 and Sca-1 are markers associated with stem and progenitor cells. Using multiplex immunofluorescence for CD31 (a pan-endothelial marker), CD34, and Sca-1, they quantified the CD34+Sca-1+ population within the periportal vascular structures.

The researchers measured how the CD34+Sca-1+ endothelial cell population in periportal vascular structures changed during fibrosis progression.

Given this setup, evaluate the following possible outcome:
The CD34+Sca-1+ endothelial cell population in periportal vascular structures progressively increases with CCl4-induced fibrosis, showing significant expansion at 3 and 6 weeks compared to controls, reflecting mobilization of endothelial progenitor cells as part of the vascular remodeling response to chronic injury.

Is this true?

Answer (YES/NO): YES